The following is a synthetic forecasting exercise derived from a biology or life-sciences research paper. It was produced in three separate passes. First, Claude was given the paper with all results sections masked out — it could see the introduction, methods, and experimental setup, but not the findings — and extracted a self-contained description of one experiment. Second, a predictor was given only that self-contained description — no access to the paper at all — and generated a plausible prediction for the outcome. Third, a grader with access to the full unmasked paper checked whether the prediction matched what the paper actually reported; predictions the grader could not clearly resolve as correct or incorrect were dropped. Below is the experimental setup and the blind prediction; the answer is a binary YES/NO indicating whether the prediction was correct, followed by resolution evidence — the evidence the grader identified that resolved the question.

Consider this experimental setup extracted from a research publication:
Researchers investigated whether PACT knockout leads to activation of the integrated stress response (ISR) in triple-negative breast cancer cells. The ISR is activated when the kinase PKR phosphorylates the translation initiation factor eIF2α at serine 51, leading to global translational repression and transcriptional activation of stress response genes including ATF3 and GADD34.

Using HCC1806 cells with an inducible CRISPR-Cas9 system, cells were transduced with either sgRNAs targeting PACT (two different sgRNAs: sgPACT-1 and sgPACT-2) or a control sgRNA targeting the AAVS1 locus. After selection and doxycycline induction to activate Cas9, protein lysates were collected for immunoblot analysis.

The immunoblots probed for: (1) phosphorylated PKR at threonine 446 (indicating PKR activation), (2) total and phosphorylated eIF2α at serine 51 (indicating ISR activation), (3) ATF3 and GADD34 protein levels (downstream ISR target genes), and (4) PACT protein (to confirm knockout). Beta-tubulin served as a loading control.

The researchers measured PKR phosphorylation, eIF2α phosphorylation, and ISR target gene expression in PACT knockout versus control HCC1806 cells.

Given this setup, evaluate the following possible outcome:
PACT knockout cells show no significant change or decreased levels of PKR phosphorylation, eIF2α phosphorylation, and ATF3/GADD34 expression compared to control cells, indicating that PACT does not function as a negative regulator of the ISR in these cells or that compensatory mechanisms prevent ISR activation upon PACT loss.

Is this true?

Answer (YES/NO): NO